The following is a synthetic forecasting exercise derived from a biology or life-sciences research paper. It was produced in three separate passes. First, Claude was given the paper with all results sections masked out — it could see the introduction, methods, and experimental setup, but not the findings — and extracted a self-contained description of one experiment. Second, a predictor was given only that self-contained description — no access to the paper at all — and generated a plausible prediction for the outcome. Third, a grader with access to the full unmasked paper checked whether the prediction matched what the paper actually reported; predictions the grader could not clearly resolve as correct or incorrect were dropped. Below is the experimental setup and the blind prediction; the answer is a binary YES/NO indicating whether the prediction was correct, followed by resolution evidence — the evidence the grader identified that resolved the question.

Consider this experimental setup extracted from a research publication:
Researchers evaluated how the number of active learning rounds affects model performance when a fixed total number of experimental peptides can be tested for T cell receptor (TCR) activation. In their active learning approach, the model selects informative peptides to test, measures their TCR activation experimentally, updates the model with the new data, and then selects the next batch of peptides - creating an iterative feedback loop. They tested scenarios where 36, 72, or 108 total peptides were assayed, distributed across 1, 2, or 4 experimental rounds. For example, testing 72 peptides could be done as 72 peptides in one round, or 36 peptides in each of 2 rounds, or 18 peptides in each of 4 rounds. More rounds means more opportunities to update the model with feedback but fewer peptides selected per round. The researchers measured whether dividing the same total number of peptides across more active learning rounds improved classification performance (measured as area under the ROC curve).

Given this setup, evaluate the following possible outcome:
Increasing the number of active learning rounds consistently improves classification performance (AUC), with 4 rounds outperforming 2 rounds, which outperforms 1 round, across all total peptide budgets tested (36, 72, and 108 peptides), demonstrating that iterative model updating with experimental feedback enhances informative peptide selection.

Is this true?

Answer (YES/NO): NO